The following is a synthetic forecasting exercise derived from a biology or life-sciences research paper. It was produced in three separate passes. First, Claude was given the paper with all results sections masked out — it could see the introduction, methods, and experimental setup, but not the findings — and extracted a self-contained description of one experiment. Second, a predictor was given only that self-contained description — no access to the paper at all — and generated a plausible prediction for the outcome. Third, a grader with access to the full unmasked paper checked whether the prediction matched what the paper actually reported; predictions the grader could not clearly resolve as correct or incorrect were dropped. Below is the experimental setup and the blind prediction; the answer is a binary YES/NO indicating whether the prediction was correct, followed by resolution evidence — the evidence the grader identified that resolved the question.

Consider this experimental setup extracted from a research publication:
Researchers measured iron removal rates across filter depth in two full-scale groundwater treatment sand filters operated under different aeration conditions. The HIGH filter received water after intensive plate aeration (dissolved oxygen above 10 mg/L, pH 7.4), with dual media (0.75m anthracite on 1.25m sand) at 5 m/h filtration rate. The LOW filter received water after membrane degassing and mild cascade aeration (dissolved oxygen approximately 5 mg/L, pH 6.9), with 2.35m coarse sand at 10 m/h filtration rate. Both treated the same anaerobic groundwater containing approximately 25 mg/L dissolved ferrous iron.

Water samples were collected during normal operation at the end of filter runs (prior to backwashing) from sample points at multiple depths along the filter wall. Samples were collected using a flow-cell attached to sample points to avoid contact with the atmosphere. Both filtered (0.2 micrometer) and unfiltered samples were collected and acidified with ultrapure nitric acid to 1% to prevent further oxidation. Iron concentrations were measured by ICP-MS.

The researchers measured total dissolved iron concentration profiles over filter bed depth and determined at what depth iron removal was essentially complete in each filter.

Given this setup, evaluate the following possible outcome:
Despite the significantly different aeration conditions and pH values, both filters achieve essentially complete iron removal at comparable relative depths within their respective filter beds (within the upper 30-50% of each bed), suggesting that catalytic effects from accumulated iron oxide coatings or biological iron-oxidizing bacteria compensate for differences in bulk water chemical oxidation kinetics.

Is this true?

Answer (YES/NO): YES